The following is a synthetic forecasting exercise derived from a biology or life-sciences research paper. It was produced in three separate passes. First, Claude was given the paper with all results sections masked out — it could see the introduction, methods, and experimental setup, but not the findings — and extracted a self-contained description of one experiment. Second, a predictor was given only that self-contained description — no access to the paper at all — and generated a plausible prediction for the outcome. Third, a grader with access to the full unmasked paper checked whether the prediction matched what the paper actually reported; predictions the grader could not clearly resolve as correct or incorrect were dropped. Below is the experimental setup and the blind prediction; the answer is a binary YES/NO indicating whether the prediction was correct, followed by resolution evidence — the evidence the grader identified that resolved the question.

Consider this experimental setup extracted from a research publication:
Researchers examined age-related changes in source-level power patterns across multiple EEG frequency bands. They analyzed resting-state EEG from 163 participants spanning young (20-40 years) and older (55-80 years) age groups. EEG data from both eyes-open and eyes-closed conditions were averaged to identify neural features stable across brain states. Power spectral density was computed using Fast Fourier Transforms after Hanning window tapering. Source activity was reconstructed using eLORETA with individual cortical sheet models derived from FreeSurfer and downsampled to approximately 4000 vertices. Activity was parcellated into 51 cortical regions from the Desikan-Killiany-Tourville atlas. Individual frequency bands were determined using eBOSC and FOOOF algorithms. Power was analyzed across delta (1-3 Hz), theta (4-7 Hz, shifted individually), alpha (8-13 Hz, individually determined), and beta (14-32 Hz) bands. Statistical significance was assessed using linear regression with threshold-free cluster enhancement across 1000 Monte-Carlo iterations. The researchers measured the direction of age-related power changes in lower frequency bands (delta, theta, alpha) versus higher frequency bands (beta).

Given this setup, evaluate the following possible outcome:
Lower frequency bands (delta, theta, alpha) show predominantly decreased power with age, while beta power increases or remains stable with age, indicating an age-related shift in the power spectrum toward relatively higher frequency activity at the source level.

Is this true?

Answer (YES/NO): NO